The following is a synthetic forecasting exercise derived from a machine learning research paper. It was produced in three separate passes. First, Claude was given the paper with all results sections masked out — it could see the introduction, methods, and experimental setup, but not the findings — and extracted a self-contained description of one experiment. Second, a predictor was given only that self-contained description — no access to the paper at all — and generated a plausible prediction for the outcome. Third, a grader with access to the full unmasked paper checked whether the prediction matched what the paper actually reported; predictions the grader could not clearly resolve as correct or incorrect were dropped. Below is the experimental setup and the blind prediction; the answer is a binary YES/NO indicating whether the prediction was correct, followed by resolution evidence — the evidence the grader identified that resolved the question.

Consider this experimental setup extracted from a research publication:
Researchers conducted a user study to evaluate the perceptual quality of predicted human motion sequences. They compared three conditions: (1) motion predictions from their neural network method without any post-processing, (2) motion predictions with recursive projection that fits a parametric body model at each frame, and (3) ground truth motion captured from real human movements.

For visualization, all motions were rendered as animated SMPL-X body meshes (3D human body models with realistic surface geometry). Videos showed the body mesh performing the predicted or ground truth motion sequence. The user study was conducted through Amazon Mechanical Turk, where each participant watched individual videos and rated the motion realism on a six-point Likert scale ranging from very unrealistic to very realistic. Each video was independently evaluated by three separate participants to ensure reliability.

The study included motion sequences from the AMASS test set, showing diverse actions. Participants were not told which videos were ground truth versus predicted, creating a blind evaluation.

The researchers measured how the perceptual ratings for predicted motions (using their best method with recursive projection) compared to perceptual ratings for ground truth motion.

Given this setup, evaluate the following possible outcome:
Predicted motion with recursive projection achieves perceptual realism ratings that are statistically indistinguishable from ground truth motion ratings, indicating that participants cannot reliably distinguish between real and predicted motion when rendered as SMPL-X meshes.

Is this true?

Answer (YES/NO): NO